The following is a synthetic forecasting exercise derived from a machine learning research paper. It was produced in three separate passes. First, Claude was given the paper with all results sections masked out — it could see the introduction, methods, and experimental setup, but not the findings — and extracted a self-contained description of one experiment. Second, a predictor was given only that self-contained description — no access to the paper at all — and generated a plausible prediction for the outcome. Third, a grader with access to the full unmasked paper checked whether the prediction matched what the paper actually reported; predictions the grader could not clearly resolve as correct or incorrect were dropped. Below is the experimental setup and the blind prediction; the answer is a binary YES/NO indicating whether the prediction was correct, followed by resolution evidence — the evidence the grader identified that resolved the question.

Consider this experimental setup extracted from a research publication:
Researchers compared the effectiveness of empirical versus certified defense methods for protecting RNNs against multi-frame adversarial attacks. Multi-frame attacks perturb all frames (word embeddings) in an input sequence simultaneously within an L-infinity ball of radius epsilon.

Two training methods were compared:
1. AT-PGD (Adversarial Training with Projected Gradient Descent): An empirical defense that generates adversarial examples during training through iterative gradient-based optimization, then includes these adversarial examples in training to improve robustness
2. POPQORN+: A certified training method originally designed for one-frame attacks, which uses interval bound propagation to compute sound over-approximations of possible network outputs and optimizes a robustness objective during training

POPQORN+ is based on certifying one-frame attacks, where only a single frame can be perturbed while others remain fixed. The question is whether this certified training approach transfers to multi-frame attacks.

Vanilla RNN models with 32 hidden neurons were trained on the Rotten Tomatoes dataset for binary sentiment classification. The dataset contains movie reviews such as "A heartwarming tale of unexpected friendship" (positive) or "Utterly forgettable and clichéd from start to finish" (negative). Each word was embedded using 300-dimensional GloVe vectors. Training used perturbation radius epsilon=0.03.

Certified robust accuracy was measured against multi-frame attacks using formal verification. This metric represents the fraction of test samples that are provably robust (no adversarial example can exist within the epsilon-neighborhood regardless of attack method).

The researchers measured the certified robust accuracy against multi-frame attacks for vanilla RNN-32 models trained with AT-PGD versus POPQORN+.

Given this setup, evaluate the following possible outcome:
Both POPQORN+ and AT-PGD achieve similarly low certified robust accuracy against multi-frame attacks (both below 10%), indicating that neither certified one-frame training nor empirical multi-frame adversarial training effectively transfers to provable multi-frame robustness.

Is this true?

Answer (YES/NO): NO